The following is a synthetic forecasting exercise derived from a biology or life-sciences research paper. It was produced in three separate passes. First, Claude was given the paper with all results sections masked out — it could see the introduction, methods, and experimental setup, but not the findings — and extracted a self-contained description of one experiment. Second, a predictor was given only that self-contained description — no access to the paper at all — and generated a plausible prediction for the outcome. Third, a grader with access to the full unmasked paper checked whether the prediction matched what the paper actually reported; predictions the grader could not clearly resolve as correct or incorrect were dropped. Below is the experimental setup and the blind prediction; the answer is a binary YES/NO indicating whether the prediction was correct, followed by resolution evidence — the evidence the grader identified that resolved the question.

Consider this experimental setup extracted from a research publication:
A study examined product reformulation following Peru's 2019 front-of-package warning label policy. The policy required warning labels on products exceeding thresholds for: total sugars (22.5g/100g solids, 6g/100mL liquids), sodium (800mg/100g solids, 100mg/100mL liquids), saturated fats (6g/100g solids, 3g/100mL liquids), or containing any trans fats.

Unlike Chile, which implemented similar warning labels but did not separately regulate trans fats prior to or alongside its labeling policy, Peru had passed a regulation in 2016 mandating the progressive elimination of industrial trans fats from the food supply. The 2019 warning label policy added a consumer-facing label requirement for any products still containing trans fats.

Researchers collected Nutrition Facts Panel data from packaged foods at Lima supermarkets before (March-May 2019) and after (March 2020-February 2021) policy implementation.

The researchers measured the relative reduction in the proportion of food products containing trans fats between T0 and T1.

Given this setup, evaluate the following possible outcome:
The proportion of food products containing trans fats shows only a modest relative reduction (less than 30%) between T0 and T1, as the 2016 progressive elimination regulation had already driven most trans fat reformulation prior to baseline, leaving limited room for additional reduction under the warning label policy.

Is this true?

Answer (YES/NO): NO